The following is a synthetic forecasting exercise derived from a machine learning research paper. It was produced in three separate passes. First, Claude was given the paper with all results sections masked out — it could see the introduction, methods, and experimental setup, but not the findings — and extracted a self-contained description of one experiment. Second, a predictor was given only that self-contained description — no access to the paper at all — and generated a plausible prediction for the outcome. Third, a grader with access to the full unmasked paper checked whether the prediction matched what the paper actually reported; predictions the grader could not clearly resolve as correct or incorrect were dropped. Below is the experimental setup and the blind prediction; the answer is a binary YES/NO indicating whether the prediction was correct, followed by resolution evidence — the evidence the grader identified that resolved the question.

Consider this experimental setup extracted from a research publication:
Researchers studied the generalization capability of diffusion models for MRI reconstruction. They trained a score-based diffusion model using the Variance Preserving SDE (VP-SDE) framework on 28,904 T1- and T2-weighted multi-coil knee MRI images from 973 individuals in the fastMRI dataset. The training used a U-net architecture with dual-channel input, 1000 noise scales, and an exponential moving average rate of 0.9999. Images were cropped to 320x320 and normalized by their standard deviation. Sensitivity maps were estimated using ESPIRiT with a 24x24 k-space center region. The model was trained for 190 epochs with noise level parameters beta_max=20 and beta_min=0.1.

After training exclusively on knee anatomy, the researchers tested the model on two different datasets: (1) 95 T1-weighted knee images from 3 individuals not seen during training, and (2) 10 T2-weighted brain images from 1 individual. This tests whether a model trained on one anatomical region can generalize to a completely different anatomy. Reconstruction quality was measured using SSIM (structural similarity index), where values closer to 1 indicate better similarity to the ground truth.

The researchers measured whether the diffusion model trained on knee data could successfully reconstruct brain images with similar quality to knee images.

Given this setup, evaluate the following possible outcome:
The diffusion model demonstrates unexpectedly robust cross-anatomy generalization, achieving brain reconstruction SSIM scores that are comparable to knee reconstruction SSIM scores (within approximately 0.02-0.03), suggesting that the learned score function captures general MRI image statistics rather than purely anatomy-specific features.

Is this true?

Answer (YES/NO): NO